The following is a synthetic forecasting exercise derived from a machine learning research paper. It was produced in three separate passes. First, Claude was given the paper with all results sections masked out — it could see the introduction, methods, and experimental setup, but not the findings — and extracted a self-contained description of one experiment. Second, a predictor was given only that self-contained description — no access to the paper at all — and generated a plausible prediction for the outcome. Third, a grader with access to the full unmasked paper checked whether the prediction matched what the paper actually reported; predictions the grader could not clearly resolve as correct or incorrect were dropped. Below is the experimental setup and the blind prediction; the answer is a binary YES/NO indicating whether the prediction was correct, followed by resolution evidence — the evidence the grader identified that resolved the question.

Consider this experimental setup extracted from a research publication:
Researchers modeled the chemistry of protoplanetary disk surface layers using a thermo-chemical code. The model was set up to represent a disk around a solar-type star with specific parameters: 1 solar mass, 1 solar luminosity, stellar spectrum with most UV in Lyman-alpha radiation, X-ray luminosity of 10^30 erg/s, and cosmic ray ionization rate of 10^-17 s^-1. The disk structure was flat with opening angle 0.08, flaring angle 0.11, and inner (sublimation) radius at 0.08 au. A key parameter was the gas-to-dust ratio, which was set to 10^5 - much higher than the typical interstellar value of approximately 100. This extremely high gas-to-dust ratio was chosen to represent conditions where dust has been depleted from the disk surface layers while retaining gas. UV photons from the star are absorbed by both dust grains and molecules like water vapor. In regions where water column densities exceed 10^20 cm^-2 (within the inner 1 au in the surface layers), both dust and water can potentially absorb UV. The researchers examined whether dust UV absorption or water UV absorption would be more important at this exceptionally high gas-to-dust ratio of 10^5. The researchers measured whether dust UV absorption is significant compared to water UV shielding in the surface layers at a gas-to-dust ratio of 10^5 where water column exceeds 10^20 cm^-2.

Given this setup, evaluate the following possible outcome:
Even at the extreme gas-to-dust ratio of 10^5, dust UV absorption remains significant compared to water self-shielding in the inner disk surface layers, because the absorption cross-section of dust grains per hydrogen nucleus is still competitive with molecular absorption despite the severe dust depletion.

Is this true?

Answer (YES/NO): NO